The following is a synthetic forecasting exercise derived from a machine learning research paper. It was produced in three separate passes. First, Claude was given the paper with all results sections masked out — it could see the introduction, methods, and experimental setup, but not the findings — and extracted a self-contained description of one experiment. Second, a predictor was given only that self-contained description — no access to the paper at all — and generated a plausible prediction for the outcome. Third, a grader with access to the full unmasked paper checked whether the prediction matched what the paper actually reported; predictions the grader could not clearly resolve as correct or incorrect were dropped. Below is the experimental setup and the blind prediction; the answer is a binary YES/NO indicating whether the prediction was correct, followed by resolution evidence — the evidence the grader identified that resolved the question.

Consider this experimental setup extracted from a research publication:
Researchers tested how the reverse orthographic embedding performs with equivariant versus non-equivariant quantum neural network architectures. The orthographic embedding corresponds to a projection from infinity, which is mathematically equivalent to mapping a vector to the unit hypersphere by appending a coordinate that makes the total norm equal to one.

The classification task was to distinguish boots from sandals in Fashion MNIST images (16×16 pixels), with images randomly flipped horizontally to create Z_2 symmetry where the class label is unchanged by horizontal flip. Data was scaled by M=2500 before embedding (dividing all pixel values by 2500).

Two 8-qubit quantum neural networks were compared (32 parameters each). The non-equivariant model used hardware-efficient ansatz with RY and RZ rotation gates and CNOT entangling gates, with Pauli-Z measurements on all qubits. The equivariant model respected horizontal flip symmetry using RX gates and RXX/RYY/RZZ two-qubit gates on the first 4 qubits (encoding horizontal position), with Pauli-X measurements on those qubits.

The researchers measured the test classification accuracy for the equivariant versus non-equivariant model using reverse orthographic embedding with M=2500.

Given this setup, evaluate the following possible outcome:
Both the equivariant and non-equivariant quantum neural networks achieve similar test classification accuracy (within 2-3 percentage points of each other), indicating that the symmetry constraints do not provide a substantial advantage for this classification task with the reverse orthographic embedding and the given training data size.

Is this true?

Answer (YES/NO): NO